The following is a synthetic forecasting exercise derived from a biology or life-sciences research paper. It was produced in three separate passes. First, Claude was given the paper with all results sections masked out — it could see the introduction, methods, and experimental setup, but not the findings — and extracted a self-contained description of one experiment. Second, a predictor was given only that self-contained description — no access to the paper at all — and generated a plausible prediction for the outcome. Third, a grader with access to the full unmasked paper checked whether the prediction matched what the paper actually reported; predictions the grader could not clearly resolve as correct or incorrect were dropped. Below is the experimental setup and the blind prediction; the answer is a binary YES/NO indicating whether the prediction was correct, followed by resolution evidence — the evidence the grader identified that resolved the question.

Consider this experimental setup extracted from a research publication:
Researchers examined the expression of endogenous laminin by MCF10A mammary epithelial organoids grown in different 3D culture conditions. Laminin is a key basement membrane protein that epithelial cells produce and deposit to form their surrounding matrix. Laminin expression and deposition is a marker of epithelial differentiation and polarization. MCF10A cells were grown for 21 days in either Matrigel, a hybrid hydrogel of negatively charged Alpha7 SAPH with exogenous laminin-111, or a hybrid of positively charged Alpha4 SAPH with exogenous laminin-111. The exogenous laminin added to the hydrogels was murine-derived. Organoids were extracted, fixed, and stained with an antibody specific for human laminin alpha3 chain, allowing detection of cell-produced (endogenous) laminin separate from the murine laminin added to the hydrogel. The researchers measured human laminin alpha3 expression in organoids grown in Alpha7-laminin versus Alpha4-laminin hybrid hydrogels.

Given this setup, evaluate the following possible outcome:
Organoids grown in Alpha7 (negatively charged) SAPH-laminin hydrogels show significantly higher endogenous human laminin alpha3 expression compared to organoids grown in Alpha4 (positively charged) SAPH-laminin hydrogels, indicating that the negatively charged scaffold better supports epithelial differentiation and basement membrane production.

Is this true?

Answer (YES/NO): YES